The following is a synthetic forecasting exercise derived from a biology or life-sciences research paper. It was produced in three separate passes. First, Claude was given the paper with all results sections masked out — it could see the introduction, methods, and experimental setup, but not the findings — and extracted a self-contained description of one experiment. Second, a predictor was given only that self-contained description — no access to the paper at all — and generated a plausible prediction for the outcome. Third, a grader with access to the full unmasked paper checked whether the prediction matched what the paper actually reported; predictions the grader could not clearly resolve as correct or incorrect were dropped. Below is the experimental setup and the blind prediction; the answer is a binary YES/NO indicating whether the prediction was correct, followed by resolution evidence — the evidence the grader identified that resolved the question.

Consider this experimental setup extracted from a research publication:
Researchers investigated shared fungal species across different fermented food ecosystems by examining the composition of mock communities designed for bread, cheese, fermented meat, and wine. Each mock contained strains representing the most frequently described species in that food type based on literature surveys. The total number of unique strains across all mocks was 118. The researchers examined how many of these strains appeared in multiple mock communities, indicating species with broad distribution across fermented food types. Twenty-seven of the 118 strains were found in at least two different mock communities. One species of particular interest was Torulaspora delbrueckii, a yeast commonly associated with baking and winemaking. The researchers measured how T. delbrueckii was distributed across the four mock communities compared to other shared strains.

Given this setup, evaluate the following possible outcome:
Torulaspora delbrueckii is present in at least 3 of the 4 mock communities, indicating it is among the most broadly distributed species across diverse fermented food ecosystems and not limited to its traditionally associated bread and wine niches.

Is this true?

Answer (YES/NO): YES